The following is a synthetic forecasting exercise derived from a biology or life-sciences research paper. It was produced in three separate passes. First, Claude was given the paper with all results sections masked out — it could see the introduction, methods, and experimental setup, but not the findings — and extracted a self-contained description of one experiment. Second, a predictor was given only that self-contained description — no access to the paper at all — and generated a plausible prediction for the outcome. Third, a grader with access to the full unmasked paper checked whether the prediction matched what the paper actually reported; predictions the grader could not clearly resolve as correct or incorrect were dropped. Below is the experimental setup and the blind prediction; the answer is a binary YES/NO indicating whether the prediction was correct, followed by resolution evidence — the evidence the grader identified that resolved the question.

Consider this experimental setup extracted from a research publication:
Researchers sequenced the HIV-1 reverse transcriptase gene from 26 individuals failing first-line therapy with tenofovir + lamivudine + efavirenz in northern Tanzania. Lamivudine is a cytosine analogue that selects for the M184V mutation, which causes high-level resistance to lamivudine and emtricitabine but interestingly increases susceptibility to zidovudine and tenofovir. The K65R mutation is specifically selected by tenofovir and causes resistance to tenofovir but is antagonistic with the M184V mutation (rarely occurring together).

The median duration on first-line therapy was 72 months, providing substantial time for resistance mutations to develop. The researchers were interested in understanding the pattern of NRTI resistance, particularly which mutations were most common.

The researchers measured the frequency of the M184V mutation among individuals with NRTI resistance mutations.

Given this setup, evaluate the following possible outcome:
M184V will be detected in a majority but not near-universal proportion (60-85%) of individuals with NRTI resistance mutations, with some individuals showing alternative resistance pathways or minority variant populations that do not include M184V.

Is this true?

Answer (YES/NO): NO